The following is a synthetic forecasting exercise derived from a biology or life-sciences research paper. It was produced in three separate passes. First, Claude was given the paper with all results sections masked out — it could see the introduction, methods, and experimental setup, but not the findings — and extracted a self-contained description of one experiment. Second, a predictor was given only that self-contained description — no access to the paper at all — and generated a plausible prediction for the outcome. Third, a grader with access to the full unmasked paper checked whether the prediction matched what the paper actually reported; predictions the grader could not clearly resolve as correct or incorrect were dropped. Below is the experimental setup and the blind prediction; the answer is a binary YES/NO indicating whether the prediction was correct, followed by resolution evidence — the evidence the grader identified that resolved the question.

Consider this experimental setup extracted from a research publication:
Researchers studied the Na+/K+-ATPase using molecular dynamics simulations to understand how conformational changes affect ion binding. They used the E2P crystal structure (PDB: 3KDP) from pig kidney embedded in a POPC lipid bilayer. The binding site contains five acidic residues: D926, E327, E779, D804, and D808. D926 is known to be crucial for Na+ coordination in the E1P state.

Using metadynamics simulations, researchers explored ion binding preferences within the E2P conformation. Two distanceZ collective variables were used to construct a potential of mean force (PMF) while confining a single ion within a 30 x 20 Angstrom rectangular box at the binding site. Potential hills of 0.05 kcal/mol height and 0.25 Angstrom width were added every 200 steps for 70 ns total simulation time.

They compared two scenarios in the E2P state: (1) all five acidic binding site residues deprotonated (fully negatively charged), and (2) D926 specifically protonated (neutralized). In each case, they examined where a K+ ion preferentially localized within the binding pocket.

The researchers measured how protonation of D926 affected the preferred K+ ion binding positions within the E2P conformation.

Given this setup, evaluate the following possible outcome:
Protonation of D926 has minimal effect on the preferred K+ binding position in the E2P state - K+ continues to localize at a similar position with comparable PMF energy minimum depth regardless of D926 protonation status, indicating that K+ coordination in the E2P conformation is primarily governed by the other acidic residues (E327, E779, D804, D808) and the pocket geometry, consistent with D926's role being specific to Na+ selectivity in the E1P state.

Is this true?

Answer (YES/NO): NO